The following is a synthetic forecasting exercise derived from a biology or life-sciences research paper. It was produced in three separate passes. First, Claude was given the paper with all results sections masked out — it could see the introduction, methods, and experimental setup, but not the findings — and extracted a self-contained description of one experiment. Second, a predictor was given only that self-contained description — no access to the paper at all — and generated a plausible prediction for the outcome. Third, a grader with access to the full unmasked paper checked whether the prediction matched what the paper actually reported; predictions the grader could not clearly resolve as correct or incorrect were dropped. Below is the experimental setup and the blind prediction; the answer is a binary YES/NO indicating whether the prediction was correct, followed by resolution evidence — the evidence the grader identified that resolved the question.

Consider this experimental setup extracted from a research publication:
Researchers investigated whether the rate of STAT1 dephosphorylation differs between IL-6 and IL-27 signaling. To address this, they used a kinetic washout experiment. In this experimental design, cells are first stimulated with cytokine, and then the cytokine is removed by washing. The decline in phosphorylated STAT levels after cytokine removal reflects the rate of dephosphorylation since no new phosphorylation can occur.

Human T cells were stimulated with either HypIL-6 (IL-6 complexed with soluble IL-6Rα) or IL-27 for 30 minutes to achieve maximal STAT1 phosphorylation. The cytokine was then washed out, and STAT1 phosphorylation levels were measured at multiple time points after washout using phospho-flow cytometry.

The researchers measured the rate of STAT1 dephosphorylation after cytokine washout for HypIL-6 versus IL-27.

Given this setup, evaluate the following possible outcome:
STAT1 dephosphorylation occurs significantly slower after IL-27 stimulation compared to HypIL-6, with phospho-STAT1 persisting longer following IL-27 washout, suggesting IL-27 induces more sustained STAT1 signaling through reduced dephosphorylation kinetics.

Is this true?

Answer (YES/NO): NO